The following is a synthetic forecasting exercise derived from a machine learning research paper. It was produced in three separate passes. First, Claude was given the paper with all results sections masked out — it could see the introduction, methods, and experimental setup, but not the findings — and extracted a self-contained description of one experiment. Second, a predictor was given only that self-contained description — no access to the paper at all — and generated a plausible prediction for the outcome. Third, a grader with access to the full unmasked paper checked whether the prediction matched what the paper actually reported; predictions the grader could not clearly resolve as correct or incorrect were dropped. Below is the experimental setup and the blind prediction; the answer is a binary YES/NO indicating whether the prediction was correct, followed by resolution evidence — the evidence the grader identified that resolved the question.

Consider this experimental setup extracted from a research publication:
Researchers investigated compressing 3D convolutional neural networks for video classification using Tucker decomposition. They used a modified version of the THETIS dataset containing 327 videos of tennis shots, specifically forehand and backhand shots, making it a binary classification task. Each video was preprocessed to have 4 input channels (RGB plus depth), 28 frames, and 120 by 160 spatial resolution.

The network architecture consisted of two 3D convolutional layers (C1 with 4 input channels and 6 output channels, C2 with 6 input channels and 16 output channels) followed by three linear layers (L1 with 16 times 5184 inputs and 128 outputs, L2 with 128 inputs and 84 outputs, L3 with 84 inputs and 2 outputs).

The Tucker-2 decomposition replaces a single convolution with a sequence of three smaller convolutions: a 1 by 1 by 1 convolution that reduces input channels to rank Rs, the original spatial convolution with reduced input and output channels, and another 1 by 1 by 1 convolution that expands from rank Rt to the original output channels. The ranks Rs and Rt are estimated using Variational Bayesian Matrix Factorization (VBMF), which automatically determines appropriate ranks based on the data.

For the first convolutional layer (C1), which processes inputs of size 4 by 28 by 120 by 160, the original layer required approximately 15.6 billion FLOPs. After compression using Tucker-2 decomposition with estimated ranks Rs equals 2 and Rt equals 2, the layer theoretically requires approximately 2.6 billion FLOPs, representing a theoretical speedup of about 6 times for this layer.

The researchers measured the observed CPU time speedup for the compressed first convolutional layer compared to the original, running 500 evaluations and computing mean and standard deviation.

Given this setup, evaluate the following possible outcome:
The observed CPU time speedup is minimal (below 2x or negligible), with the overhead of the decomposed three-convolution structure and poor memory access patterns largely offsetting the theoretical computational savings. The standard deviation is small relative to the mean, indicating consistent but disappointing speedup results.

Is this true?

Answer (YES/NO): YES